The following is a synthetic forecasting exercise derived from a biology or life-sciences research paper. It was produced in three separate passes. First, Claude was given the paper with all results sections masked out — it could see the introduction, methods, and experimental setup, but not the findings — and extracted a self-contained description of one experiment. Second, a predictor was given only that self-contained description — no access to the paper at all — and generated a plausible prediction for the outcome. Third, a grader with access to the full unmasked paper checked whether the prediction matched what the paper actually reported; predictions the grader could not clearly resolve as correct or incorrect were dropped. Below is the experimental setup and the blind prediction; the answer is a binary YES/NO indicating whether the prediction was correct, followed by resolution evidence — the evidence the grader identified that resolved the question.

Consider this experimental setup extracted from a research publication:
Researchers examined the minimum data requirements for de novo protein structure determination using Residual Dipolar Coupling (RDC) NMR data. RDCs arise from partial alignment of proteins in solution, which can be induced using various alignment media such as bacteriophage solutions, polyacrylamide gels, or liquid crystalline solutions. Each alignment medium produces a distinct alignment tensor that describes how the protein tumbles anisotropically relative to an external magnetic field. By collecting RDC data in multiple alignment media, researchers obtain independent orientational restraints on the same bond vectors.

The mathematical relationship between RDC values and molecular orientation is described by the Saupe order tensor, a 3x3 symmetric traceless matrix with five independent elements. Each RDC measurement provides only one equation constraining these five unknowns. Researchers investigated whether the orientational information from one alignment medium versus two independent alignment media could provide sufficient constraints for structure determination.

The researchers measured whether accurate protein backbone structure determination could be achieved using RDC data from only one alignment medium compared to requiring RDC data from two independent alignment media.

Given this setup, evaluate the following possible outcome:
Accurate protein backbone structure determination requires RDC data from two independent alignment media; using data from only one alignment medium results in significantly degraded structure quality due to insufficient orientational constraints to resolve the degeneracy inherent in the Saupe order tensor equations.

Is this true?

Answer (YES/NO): YES